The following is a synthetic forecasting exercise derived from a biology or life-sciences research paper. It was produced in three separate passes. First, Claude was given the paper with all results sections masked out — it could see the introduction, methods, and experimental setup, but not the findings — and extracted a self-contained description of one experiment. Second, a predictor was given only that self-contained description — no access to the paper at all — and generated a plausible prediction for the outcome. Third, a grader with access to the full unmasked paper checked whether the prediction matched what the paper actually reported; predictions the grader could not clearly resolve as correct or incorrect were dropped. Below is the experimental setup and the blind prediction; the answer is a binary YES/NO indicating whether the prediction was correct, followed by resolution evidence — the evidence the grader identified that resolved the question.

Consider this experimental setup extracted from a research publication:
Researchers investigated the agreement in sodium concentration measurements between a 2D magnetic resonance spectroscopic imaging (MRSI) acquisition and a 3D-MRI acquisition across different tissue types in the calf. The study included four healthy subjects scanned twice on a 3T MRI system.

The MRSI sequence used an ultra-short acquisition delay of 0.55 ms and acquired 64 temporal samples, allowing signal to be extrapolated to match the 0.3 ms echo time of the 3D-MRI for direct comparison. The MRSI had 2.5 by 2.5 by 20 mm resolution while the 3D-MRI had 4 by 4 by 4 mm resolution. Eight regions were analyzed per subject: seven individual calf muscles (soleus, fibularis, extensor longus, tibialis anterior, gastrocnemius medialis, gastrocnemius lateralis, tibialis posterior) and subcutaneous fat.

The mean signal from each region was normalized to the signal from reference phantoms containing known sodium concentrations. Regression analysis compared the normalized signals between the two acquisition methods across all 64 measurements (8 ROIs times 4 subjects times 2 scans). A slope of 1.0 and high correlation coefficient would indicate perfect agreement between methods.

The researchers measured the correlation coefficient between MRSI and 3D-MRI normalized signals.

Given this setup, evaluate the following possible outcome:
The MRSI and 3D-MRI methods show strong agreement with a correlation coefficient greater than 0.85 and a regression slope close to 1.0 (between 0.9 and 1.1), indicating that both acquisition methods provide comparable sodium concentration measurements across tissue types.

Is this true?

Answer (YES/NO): NO